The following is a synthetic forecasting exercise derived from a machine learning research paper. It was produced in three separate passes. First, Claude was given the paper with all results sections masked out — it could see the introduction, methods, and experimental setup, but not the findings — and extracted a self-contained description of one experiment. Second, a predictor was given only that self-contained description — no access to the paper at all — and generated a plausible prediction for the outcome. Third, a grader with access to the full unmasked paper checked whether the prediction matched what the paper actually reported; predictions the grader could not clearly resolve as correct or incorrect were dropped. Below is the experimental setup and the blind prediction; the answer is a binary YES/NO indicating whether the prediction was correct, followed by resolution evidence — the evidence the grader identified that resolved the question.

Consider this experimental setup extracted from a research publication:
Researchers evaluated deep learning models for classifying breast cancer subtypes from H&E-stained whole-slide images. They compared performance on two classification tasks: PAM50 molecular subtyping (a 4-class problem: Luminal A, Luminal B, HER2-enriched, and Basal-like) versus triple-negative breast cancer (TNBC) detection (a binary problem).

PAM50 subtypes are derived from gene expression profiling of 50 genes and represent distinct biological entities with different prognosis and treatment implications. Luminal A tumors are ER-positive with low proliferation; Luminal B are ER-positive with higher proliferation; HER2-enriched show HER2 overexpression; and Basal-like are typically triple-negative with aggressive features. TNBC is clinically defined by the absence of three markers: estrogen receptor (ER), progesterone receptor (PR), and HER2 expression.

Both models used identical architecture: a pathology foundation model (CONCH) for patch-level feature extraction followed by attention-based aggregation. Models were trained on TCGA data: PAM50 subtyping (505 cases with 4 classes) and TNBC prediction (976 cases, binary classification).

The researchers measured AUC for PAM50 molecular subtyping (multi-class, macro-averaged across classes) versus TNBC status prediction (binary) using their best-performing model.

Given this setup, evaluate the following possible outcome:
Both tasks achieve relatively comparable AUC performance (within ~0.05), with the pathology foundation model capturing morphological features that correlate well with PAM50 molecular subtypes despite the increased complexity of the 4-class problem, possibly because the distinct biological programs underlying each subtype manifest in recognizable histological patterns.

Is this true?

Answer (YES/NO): NO